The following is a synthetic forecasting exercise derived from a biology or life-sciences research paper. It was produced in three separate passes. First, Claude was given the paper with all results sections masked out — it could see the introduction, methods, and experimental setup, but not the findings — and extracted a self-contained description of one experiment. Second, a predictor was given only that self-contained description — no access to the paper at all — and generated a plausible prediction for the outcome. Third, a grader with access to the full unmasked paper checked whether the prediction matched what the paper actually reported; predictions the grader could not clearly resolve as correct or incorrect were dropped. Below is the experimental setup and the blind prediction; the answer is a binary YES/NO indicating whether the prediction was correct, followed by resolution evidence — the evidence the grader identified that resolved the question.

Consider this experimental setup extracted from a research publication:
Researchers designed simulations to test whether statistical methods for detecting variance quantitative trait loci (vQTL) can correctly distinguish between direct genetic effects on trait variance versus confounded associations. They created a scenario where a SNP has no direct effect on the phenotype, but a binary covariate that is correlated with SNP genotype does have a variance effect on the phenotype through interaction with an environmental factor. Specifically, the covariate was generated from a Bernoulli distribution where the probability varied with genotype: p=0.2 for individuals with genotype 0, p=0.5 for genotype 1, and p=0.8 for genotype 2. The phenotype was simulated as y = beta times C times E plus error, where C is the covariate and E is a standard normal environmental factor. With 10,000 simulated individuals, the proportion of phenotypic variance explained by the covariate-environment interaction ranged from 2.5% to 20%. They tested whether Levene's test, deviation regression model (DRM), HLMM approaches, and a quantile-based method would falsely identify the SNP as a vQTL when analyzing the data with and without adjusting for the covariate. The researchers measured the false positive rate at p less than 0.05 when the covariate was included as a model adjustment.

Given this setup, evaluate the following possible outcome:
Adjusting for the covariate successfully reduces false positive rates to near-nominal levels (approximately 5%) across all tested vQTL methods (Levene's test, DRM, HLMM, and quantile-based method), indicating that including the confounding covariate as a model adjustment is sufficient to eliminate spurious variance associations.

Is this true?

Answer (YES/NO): NO